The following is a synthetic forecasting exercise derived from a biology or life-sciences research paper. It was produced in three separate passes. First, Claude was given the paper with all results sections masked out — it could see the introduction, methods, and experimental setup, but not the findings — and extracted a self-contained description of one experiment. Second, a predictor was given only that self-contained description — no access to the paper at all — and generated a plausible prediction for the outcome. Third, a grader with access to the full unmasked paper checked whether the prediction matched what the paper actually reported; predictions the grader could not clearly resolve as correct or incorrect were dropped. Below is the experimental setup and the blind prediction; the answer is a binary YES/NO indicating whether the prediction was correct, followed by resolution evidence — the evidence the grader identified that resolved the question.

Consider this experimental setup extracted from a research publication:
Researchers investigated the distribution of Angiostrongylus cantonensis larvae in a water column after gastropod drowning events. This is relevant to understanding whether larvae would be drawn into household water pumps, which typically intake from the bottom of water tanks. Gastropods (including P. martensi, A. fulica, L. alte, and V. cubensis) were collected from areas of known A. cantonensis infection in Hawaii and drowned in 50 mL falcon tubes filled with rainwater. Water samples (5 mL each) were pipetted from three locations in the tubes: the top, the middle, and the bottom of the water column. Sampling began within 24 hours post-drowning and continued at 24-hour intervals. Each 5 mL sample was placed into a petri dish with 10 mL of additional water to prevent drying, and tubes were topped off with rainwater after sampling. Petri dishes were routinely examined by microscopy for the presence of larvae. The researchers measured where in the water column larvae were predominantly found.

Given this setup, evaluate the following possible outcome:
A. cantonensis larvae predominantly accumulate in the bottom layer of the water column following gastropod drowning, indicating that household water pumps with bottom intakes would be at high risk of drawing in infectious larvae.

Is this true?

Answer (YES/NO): YES